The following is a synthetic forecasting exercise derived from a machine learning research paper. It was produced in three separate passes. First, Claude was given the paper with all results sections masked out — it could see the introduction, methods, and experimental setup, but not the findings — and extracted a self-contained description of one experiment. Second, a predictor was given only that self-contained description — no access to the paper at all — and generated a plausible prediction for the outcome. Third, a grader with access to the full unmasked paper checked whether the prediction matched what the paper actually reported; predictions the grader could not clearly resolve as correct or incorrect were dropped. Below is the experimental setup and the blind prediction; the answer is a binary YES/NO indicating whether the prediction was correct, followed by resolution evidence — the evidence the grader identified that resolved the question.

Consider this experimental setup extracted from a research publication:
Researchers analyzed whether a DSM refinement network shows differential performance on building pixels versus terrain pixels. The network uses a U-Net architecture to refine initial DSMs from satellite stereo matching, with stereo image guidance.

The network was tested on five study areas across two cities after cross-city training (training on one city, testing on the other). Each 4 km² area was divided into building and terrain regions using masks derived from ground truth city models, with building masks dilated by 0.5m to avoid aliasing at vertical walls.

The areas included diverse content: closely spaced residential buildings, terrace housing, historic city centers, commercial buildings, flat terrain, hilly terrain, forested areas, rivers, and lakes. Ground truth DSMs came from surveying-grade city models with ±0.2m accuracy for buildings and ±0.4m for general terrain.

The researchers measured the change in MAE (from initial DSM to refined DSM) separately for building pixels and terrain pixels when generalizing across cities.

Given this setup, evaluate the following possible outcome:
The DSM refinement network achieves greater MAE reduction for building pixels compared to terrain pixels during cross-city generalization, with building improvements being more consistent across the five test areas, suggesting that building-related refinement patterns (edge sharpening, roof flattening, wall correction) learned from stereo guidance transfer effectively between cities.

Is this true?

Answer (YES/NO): NO